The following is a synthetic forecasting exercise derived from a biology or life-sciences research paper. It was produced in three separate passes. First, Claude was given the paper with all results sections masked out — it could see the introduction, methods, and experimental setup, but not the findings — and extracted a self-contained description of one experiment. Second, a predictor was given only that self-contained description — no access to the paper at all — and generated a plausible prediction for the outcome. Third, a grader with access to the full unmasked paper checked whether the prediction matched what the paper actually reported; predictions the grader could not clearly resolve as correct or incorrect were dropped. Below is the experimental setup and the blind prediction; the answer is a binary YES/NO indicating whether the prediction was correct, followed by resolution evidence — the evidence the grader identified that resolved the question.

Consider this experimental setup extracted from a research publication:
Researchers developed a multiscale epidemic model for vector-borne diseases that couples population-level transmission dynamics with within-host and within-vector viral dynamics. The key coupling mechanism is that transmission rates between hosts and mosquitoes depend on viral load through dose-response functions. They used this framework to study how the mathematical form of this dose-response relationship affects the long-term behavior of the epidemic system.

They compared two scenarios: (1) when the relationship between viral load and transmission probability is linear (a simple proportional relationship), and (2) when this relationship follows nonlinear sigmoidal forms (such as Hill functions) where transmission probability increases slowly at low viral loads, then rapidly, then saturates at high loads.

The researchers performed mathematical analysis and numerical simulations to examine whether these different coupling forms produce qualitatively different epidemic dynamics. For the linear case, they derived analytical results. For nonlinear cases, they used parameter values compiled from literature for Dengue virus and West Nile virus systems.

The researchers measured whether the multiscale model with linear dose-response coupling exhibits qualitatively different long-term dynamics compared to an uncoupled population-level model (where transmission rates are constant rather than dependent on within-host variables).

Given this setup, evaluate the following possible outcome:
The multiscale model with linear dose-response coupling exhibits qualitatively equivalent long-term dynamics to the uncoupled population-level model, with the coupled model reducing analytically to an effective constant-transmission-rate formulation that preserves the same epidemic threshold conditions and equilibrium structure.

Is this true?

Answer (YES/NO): YES